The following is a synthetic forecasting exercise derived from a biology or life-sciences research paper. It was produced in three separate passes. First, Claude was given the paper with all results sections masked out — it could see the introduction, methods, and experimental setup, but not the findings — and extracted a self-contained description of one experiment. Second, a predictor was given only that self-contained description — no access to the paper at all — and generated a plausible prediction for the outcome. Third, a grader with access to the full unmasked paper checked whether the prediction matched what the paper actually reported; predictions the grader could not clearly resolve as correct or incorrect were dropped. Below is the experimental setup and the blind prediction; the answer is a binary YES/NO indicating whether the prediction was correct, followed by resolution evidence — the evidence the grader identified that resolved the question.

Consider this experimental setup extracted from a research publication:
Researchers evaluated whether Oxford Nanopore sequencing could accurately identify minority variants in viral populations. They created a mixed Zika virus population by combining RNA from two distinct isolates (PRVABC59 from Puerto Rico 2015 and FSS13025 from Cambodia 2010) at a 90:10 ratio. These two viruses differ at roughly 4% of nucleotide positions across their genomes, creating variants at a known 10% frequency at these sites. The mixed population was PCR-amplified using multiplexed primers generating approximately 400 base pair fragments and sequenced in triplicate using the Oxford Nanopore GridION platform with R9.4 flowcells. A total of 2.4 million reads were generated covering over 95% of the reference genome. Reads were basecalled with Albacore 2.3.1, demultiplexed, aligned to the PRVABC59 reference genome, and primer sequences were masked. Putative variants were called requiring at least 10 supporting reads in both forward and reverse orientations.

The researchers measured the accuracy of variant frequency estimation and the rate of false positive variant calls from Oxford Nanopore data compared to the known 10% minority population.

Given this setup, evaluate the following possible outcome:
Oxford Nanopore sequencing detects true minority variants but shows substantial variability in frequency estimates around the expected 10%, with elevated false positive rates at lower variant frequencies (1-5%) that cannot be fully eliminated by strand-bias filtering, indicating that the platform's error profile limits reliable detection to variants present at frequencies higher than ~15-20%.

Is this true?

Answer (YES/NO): NO